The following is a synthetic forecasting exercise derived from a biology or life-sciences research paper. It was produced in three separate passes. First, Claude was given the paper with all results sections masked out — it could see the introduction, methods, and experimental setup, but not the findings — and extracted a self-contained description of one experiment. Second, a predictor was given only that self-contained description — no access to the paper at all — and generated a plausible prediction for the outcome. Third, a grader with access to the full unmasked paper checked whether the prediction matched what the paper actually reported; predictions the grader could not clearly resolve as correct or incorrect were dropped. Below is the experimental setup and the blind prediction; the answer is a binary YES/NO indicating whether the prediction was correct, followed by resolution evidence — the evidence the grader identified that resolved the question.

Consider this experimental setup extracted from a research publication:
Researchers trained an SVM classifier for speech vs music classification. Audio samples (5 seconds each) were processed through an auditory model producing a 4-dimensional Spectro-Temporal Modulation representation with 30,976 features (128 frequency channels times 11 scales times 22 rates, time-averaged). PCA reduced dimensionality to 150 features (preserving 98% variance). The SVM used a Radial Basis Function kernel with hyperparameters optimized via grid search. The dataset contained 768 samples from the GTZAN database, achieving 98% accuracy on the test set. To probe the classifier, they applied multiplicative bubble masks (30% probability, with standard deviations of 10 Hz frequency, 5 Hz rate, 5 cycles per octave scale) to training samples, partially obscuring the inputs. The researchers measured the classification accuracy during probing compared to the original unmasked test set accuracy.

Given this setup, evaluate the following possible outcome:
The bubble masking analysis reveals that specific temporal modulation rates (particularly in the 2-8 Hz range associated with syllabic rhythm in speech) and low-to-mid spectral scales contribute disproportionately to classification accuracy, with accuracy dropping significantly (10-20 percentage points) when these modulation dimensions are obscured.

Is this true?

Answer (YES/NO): NO